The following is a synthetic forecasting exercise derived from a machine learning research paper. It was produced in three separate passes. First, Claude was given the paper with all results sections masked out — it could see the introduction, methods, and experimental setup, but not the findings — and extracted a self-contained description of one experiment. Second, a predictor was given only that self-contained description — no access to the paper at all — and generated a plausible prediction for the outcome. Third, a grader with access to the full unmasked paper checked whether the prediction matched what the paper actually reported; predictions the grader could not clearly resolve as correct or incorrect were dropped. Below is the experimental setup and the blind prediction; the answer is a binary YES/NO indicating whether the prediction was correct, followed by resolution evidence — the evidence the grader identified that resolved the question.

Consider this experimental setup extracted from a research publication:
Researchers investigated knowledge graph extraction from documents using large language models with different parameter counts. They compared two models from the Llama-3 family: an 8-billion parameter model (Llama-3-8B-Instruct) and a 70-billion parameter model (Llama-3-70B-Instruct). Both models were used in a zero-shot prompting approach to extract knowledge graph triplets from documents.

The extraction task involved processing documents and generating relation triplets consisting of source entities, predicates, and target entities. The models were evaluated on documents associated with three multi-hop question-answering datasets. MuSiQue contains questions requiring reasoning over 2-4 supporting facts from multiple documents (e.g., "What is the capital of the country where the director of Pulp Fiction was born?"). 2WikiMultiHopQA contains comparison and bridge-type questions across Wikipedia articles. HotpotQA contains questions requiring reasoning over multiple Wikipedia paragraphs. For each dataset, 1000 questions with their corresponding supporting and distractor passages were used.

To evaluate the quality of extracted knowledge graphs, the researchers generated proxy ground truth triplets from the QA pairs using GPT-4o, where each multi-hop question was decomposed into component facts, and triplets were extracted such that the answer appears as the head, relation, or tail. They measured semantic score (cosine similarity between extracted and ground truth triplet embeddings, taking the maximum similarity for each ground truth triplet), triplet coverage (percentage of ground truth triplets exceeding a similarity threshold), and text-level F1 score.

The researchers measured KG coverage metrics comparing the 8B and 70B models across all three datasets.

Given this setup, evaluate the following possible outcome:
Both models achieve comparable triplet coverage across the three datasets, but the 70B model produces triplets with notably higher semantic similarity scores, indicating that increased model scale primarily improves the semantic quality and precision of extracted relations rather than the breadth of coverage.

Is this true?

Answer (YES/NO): NO